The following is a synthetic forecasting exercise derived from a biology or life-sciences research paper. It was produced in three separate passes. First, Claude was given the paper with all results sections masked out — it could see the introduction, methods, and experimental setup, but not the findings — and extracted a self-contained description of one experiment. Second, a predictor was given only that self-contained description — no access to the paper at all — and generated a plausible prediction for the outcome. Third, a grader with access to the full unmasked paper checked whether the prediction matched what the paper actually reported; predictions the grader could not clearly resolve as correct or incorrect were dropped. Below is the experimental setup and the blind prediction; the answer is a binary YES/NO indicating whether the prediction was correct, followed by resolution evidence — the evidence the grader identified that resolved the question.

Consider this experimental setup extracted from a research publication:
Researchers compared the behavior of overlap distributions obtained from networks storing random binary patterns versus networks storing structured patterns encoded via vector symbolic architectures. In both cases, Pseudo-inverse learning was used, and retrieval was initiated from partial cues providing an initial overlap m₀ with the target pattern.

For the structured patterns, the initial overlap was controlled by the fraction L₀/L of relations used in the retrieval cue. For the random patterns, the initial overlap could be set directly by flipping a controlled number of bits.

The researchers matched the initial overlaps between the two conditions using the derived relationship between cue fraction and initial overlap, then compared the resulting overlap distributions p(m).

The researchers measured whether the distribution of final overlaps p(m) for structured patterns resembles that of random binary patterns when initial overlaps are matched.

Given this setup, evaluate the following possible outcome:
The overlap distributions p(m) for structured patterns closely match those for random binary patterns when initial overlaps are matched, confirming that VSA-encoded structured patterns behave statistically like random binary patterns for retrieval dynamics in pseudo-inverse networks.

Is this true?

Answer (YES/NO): YES